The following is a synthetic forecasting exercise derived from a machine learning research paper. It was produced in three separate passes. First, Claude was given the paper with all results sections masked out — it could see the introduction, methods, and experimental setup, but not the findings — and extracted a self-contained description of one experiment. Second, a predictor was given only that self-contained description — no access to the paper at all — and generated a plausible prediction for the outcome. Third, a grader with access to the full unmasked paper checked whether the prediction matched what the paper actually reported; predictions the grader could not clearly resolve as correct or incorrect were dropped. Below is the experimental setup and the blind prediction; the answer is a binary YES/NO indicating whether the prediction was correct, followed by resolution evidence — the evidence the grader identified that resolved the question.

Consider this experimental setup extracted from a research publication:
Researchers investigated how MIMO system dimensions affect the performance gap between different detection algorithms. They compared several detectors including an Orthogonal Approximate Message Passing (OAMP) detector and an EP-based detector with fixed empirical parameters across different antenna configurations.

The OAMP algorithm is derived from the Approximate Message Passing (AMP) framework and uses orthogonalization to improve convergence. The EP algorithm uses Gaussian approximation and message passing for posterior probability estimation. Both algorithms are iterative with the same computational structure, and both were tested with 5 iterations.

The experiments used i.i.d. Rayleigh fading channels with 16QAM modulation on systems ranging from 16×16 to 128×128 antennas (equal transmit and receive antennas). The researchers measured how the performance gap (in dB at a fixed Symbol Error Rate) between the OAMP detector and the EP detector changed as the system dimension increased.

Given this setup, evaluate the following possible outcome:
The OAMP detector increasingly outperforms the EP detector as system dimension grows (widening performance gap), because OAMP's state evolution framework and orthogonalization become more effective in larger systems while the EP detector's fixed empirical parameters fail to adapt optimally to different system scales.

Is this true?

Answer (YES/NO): NO